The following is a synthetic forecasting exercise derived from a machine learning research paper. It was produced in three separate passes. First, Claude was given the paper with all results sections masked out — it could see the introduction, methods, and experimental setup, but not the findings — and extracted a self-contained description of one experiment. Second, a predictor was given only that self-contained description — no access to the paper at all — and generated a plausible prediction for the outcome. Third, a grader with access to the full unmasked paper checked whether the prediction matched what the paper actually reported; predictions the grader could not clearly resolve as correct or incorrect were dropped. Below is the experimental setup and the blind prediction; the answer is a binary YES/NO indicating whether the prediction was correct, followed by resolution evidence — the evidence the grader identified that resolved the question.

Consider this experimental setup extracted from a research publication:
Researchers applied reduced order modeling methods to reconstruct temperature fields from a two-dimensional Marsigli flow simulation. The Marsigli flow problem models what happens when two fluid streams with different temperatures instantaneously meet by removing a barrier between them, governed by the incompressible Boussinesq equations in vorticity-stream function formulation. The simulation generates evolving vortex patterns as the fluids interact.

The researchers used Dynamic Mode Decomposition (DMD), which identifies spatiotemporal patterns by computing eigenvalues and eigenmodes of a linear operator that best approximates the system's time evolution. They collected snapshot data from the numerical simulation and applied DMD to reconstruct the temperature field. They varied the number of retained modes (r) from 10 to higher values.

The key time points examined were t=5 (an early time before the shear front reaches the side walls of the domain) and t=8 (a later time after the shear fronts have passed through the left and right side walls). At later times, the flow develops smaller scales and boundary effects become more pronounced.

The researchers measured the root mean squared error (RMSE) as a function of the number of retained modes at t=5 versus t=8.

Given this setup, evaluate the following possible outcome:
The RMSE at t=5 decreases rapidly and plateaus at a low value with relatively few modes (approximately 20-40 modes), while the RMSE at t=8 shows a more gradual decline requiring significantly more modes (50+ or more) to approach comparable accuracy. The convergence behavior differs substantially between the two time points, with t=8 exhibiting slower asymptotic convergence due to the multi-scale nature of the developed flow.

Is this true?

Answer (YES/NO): NO